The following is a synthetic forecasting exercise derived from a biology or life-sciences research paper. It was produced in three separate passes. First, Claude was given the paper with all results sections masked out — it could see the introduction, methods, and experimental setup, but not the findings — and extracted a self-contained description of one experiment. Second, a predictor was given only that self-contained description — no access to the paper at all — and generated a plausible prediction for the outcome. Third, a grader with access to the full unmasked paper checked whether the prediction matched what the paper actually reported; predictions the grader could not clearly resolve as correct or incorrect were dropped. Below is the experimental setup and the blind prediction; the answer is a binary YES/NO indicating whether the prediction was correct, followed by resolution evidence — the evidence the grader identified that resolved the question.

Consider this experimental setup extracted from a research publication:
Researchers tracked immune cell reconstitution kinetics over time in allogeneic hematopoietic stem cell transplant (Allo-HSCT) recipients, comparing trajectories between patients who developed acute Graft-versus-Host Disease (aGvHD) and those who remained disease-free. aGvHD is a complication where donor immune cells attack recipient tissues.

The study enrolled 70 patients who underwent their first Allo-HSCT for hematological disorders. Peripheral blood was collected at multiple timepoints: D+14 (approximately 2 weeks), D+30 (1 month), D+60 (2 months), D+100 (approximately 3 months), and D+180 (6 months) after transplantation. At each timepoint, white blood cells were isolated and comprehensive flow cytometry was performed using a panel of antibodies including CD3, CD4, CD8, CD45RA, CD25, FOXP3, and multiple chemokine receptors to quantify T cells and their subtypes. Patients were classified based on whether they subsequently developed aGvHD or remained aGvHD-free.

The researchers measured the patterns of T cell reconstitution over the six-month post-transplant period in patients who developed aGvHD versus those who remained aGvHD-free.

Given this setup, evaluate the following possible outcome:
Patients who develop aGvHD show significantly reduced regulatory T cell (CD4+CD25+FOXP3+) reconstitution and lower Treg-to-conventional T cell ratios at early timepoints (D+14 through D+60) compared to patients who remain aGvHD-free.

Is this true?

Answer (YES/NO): NO